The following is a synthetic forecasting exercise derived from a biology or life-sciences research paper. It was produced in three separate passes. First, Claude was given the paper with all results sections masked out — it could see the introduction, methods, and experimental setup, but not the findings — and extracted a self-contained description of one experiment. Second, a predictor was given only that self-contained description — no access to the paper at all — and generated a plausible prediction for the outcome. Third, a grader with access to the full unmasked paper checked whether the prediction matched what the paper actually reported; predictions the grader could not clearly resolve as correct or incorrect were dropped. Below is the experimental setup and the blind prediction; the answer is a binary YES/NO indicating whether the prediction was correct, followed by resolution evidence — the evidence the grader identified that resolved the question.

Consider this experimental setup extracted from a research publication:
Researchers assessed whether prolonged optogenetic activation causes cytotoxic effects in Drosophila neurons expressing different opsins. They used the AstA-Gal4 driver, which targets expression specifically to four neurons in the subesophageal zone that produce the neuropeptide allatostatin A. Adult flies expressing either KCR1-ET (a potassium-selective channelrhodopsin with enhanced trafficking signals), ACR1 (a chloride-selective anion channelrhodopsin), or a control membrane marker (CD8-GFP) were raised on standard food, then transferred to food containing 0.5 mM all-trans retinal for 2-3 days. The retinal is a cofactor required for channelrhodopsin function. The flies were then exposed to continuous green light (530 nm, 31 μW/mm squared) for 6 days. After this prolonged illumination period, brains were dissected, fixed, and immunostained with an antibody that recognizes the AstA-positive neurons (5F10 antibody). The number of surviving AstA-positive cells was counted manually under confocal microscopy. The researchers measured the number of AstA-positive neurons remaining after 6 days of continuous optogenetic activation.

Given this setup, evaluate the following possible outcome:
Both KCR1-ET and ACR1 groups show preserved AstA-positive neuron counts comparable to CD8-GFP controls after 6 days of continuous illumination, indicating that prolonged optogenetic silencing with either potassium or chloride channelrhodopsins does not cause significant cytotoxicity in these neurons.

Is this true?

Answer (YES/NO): YES